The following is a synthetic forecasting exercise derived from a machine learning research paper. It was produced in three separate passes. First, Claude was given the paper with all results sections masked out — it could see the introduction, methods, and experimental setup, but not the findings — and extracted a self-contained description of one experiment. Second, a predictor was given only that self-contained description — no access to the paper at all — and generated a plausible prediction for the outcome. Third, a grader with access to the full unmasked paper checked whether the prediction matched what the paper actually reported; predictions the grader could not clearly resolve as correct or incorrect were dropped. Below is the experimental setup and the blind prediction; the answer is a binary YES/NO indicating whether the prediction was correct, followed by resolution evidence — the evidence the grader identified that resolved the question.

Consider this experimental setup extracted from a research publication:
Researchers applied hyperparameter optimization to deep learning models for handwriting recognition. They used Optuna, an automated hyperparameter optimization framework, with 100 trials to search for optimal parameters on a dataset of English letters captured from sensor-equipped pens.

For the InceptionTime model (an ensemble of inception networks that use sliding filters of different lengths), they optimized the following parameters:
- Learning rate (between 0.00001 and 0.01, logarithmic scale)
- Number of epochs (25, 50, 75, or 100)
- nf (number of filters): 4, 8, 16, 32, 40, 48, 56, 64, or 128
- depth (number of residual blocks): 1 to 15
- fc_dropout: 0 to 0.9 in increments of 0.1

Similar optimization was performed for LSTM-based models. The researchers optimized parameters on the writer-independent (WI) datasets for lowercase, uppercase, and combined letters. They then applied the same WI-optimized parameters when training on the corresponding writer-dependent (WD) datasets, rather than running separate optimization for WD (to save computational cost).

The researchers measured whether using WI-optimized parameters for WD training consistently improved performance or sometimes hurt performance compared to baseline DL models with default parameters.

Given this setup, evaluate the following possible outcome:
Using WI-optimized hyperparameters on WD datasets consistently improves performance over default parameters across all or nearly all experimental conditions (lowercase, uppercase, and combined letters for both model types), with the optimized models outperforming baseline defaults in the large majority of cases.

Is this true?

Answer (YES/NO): NO